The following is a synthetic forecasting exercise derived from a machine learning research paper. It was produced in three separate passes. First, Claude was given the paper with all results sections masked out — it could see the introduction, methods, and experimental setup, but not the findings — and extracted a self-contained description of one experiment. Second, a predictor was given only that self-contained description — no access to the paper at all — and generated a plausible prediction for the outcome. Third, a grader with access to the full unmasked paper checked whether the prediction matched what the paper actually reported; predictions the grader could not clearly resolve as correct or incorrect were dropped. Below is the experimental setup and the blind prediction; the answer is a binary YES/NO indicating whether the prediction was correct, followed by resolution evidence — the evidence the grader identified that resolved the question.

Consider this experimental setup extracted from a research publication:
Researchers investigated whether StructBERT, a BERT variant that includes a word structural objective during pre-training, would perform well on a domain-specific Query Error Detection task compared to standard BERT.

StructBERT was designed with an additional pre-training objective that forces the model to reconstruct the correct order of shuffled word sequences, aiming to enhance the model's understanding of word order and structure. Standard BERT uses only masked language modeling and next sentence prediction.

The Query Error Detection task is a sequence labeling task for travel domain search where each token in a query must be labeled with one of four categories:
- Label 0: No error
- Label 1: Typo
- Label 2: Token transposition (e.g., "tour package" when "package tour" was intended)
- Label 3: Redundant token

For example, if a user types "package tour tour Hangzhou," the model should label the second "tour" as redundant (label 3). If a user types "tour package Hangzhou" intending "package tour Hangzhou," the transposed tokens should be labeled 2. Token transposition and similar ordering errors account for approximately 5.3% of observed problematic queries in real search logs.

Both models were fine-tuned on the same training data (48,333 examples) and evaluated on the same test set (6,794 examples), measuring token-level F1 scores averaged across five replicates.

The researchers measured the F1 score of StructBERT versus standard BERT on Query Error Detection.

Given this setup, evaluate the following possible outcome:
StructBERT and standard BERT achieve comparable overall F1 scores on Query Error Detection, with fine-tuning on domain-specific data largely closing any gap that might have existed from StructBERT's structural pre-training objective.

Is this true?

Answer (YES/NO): NO